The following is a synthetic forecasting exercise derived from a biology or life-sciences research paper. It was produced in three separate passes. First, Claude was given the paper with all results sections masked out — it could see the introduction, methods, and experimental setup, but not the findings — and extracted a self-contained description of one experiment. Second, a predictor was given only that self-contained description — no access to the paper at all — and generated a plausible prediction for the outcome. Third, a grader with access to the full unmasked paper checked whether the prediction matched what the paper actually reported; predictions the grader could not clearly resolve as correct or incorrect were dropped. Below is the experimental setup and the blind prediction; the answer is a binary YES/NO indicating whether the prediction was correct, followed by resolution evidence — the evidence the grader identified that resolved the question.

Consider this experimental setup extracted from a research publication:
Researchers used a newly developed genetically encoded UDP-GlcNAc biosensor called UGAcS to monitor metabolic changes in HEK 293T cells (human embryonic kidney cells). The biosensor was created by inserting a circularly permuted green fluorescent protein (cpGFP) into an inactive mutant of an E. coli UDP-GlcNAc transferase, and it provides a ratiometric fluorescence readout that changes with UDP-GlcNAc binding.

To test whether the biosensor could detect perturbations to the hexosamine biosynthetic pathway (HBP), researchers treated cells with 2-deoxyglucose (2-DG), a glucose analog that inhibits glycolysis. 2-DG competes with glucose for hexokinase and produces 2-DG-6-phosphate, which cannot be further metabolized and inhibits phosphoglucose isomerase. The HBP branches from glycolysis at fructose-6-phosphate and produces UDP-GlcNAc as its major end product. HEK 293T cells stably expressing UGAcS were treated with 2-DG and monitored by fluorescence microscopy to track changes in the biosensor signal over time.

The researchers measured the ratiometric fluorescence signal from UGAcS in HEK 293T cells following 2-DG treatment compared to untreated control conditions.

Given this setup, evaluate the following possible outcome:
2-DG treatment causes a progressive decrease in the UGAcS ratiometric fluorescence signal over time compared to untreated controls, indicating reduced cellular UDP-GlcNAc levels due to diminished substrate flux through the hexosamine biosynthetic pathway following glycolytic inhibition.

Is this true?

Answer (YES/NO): NO